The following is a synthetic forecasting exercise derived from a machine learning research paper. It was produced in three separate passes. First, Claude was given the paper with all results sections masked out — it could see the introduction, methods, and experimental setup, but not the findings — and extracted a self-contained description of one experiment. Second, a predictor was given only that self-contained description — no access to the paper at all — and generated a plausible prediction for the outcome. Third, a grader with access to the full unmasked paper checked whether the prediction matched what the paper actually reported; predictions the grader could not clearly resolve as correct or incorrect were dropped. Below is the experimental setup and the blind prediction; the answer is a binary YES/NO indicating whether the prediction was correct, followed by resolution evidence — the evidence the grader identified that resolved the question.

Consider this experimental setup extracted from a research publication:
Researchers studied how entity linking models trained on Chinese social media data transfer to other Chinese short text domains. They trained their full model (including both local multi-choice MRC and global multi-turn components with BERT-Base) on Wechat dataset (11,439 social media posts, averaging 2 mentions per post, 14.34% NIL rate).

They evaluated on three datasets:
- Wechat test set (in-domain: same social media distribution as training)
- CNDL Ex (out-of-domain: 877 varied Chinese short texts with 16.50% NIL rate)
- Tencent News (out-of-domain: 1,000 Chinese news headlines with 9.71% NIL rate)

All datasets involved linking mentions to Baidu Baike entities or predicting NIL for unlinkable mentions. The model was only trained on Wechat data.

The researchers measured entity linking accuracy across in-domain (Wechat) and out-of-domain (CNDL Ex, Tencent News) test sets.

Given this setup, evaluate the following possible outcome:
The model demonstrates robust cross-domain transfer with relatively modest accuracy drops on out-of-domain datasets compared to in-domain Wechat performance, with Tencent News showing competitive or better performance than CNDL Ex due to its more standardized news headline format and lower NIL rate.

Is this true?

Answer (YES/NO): NO